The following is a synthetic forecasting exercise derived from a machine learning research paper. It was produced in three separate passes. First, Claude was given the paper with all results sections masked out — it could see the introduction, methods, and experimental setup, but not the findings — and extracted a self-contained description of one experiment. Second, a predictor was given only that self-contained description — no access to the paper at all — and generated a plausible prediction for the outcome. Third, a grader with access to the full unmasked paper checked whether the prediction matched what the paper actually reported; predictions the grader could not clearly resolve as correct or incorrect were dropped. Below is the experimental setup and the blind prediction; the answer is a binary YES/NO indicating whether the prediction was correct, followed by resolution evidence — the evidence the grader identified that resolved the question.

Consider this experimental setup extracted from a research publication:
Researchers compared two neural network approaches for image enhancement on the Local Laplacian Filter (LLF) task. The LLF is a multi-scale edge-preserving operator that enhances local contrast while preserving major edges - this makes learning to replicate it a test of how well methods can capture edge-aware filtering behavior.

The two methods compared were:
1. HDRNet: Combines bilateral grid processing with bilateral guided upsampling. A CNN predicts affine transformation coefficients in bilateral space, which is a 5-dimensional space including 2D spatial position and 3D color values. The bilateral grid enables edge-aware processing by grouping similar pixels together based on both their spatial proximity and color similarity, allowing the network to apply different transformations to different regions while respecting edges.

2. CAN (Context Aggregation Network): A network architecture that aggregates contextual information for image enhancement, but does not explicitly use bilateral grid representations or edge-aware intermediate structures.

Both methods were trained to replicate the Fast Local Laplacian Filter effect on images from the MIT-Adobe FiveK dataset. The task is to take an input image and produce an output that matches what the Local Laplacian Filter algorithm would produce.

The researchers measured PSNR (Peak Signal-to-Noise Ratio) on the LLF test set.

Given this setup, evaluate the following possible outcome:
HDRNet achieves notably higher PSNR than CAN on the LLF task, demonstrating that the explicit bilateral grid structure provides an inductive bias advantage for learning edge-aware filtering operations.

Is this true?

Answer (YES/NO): NO